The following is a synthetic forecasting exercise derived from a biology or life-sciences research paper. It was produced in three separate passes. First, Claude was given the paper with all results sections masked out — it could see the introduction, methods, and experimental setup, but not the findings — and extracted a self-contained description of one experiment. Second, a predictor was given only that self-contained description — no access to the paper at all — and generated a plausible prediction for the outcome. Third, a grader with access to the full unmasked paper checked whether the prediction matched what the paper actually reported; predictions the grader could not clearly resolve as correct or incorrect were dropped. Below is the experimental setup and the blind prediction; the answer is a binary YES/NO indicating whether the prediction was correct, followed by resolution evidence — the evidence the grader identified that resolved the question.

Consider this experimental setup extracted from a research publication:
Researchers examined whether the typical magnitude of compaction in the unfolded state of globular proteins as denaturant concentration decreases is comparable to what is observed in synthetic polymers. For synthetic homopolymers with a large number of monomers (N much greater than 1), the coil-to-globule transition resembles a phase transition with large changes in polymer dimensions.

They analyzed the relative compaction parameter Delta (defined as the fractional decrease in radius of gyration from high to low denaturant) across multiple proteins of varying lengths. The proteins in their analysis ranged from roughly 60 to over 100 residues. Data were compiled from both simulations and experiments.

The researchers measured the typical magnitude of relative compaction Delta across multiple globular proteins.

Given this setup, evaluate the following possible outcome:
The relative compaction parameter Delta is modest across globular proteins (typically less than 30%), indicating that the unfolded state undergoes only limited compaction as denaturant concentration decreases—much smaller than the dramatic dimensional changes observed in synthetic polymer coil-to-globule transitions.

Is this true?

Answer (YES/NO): YES